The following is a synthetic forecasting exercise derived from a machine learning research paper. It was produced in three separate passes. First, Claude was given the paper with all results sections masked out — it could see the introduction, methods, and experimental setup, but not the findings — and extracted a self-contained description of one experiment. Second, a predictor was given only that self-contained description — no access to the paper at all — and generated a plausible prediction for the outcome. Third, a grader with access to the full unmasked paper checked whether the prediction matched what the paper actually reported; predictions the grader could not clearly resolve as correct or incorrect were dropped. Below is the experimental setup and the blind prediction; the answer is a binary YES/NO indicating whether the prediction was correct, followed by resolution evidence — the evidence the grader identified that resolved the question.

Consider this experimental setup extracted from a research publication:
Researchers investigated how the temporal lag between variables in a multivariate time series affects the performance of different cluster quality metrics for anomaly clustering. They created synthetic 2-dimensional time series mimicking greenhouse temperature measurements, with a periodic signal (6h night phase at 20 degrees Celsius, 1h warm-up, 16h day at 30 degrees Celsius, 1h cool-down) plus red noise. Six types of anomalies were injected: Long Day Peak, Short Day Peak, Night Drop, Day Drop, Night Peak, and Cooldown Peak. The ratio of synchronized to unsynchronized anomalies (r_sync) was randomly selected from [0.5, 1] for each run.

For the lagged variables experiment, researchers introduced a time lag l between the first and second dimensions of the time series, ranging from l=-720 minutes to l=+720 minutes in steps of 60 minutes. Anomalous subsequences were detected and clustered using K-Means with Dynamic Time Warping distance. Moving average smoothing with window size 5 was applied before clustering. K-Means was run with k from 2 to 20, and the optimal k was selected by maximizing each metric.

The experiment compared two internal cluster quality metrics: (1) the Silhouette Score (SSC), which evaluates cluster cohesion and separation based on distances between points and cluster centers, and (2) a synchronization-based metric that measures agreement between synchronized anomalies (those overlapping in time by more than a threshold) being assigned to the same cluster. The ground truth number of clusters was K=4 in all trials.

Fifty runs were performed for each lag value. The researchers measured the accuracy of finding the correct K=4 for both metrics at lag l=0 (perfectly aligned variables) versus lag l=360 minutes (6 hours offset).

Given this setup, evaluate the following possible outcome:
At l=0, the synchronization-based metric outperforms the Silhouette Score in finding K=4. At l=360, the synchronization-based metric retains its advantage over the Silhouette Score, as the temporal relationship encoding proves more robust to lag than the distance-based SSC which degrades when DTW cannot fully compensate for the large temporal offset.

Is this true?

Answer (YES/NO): NO